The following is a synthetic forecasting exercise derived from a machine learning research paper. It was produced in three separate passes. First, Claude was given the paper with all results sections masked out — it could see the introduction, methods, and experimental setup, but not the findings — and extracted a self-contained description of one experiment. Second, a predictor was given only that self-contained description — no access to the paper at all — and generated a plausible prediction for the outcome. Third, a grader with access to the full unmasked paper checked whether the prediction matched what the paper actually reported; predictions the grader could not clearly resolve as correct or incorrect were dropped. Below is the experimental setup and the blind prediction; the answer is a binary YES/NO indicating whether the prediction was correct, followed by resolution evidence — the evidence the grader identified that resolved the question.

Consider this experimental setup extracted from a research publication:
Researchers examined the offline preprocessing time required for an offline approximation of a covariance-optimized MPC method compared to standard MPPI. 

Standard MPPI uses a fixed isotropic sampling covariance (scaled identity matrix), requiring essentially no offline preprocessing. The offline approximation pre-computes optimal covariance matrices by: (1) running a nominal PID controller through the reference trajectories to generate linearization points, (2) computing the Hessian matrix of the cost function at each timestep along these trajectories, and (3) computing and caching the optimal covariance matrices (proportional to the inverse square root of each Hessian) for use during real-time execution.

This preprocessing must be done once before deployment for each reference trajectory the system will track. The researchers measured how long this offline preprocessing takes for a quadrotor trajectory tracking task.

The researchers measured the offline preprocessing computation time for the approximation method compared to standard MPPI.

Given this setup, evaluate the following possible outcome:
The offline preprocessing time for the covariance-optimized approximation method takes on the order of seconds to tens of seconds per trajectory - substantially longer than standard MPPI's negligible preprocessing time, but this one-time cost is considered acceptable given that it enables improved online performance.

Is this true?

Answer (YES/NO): YES